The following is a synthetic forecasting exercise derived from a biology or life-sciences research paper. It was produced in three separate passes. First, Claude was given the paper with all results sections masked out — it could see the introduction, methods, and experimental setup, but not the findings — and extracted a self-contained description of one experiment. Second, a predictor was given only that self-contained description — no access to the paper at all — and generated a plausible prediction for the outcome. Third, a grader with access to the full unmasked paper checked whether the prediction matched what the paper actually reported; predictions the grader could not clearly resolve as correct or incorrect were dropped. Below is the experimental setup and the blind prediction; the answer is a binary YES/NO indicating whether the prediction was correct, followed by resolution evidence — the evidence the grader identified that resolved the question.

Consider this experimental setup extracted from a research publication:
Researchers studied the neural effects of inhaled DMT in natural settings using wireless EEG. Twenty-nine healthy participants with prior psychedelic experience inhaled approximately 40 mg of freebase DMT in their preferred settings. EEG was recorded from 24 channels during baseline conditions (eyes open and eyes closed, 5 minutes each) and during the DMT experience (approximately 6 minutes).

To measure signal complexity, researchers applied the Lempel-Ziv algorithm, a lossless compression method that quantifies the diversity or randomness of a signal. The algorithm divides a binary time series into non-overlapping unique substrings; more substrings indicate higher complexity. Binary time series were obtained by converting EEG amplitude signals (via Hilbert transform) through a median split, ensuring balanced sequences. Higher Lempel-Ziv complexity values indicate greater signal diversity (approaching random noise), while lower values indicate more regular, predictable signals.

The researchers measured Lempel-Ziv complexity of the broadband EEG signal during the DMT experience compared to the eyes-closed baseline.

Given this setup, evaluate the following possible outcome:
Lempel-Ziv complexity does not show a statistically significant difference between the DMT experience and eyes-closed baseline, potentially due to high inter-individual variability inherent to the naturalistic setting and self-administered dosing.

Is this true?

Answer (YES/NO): NO